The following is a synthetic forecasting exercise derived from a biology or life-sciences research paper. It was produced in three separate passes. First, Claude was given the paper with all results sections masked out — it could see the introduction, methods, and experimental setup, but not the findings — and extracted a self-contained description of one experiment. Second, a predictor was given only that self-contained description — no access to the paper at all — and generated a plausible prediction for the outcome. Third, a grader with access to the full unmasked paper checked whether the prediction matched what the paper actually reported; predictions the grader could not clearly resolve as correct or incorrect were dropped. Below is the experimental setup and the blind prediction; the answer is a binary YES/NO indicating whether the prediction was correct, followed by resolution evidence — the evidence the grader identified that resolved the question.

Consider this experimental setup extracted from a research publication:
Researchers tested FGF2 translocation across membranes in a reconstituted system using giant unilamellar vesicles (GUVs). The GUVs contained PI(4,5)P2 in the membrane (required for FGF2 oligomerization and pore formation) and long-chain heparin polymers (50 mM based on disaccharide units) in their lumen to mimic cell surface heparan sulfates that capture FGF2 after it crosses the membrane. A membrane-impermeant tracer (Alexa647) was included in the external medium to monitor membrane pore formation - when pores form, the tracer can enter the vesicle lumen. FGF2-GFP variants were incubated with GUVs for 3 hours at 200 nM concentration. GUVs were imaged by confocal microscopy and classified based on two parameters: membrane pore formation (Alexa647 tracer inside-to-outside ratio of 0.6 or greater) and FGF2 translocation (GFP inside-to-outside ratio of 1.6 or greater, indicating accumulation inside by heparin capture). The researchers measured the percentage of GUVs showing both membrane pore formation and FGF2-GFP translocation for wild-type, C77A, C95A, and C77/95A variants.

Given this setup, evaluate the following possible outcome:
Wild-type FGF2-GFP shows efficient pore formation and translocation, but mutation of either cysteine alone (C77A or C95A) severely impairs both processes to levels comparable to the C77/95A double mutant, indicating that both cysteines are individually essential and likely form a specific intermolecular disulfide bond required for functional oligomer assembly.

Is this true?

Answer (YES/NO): NO